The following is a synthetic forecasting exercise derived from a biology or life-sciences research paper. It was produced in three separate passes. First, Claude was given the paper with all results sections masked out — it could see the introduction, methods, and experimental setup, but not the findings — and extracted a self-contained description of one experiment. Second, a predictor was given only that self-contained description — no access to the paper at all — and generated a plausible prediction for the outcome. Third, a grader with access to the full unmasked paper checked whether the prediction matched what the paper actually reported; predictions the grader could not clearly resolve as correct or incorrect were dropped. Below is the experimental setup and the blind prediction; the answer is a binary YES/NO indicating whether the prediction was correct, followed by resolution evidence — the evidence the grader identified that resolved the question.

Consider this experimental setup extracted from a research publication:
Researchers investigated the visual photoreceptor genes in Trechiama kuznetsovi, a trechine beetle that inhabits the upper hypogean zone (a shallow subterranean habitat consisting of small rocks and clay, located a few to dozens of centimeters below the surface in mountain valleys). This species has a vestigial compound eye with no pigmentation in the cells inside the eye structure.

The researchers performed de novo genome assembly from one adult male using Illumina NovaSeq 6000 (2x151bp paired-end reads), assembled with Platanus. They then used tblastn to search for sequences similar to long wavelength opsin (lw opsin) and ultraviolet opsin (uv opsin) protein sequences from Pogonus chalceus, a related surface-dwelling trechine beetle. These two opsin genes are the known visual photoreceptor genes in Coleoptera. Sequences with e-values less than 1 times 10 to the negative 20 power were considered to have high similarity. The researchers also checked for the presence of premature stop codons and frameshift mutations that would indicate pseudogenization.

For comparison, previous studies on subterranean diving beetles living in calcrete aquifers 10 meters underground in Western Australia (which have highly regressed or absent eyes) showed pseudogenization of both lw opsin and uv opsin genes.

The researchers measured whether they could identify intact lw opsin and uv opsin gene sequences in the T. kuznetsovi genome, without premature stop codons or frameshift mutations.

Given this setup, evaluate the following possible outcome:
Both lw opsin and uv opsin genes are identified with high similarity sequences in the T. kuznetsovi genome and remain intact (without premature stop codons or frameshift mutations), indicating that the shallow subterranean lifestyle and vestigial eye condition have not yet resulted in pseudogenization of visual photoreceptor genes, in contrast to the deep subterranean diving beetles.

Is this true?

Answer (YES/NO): YES